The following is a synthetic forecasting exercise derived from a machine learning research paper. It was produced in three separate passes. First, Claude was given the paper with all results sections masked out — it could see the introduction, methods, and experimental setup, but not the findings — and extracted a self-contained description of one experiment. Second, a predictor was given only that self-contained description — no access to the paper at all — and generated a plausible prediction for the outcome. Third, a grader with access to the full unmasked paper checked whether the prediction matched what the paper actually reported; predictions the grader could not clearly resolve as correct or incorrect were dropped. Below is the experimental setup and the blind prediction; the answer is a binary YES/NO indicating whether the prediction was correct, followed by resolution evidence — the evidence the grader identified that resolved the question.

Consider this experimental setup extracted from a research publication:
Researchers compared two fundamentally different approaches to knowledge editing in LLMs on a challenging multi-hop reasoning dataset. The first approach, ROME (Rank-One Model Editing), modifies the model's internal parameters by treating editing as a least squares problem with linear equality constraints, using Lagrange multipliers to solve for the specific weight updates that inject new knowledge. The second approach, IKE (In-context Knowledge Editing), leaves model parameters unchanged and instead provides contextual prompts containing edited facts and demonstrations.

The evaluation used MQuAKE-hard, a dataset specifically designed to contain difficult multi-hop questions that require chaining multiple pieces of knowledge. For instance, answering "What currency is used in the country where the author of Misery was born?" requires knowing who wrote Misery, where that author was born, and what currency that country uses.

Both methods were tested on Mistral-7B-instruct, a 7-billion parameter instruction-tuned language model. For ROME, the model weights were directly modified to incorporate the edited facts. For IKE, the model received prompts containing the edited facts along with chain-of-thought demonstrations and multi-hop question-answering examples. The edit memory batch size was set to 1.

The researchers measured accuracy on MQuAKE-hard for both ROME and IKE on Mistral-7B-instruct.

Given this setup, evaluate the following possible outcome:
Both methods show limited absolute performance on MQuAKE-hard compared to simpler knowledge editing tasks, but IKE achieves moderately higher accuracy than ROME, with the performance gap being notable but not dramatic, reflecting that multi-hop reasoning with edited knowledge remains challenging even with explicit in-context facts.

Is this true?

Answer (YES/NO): NO